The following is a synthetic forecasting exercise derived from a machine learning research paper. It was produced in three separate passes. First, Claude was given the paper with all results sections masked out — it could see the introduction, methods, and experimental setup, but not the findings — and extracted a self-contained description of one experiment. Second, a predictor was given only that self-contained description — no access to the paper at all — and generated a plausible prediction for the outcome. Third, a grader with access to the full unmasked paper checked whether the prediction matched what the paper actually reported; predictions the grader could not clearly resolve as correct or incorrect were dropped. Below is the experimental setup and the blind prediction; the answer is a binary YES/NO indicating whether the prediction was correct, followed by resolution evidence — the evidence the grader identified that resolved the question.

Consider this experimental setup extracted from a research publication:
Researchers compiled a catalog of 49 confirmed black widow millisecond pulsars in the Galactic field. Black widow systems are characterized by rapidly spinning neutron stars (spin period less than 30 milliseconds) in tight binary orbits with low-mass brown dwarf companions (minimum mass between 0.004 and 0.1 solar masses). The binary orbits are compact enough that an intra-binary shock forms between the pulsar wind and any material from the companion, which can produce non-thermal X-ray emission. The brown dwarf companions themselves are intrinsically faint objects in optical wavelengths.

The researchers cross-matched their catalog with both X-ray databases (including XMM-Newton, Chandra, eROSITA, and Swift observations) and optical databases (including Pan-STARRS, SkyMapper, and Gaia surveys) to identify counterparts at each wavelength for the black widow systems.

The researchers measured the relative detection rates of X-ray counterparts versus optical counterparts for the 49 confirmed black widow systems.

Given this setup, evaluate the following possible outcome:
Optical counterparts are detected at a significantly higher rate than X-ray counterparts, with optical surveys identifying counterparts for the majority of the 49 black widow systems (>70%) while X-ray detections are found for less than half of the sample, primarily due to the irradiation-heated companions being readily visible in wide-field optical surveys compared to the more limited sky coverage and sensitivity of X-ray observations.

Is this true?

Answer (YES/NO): NO